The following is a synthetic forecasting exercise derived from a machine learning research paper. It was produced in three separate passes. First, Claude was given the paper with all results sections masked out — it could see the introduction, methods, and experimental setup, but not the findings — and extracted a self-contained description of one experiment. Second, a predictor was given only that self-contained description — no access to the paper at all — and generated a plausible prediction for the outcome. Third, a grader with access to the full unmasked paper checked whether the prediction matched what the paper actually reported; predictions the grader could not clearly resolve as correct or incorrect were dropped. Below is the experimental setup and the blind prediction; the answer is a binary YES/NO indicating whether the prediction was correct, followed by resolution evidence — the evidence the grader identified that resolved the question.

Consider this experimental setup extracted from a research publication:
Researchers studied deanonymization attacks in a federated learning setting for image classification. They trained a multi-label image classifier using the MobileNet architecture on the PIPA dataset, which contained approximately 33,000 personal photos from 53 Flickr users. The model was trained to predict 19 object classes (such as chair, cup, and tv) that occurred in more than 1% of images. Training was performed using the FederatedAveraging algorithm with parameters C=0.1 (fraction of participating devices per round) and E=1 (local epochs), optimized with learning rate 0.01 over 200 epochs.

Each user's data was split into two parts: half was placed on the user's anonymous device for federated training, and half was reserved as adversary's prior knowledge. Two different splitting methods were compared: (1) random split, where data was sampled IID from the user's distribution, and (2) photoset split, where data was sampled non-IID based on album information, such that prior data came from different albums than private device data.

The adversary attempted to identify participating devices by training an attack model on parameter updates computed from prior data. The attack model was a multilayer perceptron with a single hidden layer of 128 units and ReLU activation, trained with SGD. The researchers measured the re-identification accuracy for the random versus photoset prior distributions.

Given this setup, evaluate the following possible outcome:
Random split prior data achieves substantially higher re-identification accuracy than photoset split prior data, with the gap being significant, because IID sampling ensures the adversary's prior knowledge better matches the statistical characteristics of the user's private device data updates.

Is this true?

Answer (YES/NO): YES